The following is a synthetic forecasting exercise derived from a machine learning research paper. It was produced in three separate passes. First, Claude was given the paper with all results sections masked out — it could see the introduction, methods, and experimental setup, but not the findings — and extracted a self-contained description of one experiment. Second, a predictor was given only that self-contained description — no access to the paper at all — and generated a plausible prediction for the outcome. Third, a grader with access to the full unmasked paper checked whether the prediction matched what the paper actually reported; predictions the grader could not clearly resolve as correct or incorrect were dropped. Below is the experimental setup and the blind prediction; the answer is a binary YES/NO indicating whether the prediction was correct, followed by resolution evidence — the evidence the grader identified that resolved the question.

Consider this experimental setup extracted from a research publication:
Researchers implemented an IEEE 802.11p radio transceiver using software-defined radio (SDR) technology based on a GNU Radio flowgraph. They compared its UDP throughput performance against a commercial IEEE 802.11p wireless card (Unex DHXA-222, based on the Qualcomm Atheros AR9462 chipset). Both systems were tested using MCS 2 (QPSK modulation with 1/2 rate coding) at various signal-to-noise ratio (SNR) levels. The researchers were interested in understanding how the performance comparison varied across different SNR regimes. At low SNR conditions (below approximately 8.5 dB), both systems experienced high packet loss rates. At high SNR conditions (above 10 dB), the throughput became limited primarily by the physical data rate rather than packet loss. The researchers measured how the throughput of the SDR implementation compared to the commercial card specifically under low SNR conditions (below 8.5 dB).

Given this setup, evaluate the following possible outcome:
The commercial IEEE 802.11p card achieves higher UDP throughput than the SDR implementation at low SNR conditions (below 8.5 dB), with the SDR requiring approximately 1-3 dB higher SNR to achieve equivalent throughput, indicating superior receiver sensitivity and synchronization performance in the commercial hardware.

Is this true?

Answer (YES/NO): NO